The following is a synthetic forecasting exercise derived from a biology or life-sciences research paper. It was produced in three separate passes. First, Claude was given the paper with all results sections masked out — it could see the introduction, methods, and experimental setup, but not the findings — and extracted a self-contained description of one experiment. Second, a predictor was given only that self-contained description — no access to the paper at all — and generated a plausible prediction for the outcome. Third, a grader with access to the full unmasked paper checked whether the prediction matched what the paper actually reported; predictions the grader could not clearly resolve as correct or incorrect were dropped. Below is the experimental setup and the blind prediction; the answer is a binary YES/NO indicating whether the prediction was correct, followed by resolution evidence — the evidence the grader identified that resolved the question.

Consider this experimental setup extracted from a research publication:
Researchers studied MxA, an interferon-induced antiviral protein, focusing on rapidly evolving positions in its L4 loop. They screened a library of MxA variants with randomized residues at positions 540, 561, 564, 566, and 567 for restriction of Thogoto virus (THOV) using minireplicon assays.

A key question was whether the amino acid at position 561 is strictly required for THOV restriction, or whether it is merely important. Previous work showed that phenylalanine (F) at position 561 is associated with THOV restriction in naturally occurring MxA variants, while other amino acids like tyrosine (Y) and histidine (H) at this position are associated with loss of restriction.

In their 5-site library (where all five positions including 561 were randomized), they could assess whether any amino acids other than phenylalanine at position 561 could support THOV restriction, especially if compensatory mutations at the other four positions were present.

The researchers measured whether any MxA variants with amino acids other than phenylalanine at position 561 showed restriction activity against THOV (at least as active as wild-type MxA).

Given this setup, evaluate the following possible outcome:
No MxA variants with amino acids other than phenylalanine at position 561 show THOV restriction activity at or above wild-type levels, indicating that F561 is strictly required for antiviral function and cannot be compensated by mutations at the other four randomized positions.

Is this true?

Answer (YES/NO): NO